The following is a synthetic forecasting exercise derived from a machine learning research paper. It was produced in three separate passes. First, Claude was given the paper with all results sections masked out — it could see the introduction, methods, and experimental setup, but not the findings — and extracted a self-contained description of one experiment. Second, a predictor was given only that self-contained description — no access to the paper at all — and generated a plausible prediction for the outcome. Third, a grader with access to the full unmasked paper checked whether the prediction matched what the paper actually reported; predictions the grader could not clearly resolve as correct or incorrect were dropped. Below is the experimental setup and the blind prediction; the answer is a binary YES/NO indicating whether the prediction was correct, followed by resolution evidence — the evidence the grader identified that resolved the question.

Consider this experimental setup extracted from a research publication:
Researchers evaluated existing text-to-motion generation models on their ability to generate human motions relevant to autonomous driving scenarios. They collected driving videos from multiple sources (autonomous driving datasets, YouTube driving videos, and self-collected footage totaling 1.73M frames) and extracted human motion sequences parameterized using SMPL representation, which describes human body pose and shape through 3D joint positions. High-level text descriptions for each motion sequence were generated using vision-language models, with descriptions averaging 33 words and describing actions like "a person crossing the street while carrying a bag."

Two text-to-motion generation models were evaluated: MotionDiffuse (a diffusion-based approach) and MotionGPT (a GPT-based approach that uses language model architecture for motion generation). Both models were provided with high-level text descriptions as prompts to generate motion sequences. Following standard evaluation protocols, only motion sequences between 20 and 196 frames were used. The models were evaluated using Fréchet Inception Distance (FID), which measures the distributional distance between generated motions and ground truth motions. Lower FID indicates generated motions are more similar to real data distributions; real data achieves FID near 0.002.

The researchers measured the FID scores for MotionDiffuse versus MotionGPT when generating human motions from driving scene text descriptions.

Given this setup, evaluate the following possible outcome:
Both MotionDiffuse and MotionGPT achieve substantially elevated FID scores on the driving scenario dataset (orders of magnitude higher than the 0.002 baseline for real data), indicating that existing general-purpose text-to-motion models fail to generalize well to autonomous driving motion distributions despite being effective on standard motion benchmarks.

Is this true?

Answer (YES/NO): YES